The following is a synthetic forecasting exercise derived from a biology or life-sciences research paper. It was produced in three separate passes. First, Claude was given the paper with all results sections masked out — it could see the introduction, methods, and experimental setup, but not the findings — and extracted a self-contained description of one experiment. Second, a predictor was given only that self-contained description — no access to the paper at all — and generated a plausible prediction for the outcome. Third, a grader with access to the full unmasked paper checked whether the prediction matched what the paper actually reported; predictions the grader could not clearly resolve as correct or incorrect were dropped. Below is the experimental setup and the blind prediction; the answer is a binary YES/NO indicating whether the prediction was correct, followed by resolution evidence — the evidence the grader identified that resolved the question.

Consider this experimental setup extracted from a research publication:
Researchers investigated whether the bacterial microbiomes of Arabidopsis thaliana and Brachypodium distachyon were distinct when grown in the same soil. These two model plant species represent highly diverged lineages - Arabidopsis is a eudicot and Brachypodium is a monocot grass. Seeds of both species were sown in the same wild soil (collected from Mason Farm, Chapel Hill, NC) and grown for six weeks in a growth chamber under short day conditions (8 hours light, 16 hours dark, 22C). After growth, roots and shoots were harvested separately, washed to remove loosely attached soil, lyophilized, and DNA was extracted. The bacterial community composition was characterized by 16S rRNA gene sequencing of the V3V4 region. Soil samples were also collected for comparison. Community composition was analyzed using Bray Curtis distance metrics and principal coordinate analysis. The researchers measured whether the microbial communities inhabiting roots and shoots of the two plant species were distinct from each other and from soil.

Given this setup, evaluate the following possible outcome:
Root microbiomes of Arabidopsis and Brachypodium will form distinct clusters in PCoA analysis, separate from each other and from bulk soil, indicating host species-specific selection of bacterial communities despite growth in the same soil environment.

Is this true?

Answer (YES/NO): YES